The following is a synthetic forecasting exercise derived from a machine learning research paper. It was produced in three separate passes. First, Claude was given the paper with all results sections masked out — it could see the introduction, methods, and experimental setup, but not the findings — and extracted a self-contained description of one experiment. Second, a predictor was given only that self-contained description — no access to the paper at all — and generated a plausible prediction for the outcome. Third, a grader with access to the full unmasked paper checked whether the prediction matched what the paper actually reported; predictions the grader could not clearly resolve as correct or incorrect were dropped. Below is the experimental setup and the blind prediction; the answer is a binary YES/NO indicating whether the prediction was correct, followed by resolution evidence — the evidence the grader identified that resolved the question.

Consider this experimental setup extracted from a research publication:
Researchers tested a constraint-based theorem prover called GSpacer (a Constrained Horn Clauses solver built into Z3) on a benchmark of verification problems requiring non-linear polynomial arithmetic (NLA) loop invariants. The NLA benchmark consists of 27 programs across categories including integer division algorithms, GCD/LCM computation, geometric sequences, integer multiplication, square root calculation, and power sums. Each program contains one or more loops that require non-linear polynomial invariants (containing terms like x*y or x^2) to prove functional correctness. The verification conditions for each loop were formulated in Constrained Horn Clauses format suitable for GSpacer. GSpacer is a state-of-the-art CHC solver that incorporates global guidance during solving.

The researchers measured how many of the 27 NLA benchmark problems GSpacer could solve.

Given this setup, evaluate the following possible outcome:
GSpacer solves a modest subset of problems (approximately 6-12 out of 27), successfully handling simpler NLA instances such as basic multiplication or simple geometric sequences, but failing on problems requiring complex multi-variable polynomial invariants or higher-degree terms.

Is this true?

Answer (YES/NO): NO